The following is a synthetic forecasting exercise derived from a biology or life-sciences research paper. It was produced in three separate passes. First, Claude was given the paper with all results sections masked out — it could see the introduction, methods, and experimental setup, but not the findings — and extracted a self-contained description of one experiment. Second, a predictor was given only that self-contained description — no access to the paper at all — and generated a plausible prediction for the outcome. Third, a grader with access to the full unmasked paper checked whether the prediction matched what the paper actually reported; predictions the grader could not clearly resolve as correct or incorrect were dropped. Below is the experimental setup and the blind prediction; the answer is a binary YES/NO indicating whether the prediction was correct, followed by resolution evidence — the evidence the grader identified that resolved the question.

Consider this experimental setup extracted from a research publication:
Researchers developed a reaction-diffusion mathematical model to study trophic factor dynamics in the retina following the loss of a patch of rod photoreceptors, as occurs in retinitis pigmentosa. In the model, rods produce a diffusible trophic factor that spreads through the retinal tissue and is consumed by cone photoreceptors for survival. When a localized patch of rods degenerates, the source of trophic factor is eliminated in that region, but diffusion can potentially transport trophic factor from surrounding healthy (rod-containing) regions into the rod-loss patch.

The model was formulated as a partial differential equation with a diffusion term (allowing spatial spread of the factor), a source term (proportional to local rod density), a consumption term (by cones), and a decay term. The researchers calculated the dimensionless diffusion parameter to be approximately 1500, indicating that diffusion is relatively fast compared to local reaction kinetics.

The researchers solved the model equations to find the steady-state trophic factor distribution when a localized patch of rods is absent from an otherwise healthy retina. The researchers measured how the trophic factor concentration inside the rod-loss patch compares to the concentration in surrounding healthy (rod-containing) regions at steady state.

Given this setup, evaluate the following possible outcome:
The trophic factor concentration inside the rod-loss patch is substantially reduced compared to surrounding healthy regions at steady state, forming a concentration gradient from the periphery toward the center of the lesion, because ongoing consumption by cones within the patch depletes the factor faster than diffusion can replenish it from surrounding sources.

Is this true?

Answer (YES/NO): YES